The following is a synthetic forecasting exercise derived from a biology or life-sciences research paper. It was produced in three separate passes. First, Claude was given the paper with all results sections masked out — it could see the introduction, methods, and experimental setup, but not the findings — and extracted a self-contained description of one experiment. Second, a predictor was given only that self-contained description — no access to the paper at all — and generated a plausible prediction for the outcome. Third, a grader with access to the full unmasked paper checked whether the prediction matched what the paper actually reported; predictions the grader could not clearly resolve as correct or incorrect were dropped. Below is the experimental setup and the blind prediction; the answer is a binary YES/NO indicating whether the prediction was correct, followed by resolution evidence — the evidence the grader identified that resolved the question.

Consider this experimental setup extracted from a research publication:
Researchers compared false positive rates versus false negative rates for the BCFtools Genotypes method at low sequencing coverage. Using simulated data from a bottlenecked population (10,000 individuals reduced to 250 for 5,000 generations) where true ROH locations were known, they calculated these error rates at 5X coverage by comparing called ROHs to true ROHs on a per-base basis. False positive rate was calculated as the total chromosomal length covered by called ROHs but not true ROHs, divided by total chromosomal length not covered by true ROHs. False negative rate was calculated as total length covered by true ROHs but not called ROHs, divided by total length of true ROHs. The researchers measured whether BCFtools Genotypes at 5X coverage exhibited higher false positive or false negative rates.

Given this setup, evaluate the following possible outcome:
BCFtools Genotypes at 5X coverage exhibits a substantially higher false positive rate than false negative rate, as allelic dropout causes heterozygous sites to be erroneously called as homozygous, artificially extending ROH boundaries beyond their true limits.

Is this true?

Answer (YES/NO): NO